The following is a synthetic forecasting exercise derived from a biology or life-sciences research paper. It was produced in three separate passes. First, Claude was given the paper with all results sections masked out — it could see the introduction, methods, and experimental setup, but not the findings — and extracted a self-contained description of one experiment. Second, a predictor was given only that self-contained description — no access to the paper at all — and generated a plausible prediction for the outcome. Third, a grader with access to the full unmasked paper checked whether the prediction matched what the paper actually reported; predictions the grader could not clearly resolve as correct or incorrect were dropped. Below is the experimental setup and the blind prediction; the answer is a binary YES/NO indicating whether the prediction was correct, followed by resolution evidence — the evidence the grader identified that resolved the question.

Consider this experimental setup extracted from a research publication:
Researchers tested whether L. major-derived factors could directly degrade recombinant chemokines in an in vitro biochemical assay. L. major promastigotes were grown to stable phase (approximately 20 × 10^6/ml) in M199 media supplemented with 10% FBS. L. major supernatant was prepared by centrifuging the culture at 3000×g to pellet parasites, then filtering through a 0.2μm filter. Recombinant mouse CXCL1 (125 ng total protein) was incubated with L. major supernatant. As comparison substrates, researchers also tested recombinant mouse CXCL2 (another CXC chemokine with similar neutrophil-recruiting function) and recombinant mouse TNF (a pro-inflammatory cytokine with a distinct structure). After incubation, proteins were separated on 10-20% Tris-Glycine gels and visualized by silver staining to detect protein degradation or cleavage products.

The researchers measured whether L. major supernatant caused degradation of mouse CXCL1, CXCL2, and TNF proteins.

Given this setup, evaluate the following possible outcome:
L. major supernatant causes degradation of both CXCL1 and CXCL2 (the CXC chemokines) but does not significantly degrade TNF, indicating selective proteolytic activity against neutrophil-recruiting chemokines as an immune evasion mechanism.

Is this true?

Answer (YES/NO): NO